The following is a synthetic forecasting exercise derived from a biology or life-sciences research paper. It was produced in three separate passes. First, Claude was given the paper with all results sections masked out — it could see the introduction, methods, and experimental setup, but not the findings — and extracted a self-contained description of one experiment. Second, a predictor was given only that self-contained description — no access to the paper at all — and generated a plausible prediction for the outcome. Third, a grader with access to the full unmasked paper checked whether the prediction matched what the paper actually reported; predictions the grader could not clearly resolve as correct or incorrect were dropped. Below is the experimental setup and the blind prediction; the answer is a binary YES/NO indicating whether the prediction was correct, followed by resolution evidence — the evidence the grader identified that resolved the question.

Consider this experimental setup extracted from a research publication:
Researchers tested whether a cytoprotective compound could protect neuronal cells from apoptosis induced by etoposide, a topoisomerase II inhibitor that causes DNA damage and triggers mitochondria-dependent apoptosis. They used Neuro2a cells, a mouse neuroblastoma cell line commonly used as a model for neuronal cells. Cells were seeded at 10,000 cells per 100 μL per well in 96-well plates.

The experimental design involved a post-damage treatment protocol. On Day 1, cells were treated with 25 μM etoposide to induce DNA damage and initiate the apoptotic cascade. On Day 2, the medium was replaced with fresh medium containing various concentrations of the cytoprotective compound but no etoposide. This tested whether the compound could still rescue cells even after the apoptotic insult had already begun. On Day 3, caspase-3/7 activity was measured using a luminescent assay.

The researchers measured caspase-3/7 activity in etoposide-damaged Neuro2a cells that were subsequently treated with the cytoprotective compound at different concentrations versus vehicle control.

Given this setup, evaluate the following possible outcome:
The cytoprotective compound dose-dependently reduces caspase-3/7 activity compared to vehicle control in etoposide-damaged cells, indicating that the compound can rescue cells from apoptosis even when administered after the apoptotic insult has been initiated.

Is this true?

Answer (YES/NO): YES